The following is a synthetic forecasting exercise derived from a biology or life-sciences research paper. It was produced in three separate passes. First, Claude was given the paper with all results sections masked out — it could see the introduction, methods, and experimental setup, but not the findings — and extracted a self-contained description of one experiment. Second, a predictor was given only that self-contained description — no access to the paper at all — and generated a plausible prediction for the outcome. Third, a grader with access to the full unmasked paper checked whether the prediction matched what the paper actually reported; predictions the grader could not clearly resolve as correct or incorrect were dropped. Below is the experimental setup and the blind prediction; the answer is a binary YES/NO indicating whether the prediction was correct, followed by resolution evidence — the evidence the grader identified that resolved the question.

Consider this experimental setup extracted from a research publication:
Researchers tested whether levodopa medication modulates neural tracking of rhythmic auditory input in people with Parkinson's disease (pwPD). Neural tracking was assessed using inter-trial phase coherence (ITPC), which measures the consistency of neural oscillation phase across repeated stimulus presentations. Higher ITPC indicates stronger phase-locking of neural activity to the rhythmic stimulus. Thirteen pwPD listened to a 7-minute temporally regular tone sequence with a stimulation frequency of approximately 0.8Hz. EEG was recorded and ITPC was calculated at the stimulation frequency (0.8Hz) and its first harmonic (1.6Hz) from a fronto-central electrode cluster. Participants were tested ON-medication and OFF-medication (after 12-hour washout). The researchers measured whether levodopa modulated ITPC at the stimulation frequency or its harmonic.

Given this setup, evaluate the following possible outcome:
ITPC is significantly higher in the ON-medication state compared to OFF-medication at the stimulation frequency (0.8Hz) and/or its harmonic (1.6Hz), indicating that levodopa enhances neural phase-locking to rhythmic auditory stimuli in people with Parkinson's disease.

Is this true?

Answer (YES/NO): NO